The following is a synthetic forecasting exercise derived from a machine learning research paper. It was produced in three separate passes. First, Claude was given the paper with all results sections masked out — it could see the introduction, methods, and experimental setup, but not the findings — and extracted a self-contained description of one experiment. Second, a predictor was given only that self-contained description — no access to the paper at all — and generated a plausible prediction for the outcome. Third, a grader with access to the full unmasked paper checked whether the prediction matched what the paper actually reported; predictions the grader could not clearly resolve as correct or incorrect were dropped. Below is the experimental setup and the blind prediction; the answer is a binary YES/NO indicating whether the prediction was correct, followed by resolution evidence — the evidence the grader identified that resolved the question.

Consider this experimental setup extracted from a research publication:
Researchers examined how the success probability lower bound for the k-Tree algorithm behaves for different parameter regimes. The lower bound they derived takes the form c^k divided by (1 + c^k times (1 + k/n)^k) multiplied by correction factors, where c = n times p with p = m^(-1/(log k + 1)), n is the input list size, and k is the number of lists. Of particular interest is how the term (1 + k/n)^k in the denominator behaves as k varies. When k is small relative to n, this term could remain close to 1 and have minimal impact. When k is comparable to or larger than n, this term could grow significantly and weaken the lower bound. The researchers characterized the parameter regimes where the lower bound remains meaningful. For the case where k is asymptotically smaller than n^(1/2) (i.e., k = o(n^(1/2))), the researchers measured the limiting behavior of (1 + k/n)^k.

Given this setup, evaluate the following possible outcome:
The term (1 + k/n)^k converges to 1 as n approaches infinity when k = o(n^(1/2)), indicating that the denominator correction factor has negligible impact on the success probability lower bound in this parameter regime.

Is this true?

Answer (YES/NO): YES